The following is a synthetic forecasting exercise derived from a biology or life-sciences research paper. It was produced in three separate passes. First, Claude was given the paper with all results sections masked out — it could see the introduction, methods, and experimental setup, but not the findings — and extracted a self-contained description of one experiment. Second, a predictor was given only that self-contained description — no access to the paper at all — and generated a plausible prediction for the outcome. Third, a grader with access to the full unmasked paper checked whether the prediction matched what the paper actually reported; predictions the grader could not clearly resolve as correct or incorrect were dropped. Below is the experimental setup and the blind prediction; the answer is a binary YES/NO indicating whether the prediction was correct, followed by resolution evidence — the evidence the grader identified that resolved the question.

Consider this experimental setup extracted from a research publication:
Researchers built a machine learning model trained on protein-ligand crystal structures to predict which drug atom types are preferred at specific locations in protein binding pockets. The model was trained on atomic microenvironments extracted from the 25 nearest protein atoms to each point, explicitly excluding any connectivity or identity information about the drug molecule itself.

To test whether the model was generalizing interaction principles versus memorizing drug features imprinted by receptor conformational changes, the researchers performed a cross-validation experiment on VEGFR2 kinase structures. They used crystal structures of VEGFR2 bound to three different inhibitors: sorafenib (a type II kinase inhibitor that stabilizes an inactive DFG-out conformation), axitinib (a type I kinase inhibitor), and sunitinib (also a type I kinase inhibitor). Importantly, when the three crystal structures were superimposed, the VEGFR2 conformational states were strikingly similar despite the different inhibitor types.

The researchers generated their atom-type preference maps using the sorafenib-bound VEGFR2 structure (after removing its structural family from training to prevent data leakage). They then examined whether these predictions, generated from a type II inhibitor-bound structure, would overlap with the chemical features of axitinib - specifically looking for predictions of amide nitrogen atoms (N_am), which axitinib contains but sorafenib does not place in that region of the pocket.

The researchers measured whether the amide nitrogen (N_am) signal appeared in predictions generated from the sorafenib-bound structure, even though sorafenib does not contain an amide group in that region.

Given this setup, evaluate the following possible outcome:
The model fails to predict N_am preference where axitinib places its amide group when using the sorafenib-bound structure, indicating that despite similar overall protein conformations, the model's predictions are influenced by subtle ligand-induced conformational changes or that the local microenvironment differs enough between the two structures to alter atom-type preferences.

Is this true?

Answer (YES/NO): NO